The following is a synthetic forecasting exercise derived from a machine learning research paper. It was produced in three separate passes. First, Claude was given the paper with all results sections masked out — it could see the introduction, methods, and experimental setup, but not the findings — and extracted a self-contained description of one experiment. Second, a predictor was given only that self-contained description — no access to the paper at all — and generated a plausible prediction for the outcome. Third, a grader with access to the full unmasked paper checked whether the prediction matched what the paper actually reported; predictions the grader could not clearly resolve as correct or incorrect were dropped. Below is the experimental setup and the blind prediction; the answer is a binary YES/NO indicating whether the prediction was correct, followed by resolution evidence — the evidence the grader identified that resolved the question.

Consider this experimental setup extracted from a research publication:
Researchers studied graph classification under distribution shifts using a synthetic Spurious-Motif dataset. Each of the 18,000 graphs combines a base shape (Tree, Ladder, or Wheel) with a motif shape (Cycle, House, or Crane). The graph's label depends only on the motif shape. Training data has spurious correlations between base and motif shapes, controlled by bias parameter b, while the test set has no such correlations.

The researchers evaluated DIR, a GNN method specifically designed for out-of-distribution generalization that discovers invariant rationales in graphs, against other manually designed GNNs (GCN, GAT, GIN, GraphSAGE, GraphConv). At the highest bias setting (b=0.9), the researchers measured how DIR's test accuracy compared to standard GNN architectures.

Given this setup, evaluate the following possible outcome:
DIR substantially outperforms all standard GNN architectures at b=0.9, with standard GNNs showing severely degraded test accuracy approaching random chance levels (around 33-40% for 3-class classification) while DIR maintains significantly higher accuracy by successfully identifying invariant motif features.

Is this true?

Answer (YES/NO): NO